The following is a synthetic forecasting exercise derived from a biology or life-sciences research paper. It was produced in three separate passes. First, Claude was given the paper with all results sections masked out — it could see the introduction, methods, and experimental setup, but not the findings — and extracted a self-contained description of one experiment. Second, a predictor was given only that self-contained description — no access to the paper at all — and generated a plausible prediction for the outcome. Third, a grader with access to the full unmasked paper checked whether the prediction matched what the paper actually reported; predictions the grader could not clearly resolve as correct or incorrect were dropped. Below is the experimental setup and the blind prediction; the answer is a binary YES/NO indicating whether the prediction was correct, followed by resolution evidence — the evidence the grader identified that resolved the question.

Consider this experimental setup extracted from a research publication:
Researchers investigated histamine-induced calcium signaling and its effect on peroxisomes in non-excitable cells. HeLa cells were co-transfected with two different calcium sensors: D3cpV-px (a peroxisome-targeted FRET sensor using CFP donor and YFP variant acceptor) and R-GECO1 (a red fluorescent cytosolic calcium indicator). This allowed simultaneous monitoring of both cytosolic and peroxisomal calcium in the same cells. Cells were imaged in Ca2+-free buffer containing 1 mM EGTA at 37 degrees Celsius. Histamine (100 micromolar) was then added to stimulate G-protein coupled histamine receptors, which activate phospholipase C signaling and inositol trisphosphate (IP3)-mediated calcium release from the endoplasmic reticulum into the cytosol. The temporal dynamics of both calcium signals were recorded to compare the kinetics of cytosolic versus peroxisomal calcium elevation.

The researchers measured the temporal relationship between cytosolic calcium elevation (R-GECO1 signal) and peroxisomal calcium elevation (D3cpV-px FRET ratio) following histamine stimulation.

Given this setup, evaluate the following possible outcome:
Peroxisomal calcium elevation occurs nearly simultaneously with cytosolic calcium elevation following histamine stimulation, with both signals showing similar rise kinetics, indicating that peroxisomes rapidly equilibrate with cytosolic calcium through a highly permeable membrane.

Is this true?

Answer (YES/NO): NO